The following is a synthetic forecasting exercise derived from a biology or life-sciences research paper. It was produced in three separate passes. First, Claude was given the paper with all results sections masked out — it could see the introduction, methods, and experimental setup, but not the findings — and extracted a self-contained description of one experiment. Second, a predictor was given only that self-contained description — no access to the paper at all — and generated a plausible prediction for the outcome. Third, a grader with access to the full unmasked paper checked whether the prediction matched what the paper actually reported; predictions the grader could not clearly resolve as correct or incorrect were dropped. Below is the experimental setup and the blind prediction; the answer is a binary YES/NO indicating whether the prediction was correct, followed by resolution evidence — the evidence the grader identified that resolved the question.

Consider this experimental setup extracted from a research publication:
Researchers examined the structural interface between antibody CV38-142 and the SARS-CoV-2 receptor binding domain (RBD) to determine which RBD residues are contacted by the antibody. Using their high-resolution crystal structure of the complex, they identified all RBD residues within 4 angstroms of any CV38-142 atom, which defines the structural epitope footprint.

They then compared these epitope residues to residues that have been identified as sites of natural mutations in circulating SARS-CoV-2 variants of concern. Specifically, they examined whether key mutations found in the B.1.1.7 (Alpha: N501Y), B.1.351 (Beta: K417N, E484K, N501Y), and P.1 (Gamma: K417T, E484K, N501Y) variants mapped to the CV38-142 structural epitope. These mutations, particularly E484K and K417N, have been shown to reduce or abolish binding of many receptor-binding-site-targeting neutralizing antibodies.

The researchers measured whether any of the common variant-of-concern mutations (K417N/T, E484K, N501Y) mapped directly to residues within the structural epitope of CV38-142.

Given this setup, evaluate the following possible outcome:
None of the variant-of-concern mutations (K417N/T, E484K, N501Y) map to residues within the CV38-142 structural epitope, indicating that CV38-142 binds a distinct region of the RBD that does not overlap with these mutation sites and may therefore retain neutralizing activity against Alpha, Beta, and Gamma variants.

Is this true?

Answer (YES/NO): YES